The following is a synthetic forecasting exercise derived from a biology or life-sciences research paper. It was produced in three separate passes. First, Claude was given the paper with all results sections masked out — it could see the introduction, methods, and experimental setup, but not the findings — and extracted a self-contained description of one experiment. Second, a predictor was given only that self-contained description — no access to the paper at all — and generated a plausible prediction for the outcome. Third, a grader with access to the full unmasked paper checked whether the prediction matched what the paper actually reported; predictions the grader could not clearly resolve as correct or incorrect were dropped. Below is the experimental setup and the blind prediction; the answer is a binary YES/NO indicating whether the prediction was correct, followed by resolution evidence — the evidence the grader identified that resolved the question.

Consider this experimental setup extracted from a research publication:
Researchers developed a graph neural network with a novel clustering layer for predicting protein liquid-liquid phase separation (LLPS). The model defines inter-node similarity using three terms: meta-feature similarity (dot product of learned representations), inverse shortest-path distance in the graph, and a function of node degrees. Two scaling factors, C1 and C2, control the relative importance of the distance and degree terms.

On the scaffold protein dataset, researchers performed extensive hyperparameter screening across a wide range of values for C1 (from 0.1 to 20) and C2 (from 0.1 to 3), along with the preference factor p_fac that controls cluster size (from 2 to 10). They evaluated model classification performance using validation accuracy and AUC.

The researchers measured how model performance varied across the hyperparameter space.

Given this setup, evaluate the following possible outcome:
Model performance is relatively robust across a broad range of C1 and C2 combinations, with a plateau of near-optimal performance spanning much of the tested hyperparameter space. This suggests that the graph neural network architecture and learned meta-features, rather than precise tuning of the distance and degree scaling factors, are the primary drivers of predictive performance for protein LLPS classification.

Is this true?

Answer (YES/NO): NO